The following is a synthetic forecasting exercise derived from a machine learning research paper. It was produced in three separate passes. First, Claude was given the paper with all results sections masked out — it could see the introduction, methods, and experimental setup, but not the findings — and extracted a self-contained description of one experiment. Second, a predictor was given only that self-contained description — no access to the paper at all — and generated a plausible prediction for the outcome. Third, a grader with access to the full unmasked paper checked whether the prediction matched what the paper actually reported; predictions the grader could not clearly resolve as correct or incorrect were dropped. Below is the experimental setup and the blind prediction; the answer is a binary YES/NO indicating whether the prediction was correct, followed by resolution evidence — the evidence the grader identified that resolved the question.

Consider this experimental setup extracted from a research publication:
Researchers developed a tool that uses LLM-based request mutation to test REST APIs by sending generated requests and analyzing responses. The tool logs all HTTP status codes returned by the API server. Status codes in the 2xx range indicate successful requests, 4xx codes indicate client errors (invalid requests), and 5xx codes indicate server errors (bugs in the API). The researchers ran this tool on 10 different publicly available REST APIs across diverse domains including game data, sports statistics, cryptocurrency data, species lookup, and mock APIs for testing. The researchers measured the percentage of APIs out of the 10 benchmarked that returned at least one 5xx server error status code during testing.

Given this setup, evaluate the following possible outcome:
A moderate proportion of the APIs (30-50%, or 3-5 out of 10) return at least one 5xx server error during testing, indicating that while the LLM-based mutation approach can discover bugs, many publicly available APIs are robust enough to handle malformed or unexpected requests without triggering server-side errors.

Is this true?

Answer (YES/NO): YES